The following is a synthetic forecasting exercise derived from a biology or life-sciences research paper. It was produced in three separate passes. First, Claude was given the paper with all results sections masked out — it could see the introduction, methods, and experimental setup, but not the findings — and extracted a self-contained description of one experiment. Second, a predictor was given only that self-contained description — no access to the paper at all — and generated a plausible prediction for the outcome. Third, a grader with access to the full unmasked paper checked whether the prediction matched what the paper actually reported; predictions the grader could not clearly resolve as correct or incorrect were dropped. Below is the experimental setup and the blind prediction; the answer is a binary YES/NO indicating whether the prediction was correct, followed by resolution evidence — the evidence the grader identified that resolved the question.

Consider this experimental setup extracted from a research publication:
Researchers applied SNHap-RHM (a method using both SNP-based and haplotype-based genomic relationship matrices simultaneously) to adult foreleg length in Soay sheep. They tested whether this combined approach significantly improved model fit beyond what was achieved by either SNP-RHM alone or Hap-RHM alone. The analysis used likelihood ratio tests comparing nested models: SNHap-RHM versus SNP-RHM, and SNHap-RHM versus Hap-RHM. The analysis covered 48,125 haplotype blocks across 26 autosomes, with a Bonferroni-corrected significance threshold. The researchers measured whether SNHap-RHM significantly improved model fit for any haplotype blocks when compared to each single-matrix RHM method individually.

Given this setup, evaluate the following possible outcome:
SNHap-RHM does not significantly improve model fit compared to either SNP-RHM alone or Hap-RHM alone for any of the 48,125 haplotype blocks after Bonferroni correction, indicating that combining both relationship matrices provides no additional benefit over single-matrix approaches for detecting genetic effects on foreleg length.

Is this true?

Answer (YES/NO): NO